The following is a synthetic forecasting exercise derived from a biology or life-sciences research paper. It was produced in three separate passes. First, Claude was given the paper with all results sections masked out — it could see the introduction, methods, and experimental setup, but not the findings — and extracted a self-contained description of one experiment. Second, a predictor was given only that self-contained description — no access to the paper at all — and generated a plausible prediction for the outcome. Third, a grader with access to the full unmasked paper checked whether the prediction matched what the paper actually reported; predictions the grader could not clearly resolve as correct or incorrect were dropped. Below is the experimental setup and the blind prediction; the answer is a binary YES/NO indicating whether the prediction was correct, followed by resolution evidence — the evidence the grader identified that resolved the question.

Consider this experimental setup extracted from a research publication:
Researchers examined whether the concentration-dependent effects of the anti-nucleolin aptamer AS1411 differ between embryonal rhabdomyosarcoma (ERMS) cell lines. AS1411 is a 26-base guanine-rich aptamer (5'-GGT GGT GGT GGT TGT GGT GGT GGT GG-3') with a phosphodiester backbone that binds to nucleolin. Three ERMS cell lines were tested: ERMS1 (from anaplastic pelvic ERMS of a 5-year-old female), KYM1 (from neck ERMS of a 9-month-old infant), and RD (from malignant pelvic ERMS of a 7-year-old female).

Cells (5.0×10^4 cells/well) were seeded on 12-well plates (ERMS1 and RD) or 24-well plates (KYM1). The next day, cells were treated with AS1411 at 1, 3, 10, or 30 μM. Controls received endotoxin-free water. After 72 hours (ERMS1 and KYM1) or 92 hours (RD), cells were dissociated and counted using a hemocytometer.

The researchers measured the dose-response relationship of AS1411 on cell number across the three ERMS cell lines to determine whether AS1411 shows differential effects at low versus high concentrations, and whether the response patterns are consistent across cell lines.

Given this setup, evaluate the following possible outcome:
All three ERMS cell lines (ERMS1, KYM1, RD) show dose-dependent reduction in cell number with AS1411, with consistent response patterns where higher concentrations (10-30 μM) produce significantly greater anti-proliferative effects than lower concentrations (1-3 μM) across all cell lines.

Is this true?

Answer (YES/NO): NO